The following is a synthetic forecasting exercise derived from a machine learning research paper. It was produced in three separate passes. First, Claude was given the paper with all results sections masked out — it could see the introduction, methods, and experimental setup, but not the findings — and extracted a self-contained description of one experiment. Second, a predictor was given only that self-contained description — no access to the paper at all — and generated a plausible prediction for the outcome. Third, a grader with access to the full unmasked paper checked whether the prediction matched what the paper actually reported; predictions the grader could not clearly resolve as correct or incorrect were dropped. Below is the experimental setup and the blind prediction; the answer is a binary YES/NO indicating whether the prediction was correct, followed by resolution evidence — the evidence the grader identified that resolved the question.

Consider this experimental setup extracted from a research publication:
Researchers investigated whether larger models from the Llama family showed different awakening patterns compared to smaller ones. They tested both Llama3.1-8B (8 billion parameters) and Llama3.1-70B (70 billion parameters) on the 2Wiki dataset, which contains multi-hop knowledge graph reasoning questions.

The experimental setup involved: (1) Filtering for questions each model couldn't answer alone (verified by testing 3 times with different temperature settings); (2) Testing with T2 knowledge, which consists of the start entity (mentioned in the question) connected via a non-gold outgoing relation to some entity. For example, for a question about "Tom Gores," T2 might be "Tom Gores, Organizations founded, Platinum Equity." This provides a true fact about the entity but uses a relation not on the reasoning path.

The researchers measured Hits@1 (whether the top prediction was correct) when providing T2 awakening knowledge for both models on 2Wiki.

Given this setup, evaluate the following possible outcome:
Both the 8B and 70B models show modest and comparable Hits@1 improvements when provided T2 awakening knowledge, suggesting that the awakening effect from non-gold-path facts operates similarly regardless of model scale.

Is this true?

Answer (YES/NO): YES